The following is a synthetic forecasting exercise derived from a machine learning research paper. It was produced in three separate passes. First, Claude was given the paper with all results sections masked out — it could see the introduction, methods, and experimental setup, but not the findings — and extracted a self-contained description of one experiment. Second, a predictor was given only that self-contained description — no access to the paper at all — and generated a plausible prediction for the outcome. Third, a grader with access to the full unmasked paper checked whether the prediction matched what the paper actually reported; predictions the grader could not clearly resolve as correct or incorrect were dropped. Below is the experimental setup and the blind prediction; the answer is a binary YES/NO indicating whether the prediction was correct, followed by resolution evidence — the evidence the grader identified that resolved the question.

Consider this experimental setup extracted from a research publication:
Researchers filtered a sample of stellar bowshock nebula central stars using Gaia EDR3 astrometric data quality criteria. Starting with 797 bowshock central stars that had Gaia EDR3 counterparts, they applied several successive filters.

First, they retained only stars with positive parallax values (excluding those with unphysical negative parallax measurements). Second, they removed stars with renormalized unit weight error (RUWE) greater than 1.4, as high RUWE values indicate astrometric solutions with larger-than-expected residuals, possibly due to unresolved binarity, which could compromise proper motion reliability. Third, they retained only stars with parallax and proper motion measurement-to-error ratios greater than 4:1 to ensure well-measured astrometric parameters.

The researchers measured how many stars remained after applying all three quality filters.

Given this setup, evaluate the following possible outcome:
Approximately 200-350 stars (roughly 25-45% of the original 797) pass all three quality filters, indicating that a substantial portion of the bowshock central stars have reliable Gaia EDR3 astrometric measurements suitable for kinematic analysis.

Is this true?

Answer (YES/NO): YES